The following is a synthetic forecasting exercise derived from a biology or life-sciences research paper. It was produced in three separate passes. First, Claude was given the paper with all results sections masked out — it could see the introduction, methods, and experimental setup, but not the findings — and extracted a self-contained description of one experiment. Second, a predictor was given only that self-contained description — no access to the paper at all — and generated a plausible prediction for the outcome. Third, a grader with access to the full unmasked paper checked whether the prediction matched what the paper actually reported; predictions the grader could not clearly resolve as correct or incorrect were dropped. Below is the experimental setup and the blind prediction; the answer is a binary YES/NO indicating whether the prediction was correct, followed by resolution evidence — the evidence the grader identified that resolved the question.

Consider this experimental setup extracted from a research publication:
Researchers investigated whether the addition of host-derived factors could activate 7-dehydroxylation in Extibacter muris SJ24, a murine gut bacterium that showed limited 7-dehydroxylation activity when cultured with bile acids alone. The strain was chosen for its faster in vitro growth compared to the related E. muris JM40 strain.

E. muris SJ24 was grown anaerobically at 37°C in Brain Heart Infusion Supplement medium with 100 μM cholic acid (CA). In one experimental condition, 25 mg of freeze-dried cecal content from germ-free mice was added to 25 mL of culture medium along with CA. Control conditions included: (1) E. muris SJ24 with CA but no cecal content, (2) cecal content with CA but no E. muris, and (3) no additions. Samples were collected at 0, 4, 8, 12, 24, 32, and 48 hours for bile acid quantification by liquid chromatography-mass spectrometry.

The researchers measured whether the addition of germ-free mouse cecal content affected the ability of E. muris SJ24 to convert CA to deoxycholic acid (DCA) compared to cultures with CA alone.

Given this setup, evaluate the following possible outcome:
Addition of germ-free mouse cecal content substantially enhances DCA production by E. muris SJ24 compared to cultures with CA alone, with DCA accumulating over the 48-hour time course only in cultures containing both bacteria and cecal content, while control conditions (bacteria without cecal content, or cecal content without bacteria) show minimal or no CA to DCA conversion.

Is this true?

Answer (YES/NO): NO